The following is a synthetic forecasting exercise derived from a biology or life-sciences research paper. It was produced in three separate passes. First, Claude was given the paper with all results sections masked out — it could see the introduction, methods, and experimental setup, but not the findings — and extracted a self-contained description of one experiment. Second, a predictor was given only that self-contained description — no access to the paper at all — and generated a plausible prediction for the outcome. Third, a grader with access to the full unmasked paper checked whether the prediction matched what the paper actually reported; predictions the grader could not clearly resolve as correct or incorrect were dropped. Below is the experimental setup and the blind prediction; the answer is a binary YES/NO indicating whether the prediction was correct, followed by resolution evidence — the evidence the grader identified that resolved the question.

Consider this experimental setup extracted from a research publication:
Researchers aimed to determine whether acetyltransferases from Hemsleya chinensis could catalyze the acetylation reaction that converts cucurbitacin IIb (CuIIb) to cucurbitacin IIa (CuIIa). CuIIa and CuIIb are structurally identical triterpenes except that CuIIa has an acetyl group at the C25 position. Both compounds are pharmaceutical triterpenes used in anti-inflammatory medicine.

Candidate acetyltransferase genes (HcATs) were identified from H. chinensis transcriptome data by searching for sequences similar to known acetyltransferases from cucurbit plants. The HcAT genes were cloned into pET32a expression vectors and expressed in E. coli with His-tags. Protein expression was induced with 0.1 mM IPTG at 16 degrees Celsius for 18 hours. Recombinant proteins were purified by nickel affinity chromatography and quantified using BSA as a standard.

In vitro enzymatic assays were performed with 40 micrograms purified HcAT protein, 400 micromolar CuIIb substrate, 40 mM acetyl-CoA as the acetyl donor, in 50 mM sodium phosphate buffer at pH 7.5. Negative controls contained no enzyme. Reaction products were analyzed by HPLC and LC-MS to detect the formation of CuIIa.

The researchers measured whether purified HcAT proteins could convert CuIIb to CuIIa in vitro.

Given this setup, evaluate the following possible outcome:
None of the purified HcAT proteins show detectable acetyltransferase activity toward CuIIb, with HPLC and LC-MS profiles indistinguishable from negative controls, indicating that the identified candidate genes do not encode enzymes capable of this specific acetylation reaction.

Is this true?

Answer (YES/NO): NO